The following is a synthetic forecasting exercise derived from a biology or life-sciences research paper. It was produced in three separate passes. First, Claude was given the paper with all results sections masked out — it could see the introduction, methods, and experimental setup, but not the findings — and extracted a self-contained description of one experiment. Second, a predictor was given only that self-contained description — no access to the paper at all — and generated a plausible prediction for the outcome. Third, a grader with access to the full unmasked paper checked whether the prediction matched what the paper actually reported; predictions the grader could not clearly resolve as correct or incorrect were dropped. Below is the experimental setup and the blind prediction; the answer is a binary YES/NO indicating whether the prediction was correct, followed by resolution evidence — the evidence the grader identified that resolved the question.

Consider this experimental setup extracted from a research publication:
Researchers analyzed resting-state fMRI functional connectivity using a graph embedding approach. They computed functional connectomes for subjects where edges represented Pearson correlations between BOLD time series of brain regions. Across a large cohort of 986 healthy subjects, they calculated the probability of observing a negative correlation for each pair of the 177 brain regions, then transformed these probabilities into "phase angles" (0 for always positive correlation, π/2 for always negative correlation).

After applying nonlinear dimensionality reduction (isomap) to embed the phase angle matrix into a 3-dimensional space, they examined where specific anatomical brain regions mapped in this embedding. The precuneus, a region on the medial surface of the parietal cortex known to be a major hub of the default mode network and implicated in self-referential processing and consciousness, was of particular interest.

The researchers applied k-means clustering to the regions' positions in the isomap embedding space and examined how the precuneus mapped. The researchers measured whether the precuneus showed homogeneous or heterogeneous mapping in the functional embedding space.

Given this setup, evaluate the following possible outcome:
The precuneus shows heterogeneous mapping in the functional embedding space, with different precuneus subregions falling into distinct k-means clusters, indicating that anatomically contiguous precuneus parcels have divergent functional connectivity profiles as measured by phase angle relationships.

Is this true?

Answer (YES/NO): YES